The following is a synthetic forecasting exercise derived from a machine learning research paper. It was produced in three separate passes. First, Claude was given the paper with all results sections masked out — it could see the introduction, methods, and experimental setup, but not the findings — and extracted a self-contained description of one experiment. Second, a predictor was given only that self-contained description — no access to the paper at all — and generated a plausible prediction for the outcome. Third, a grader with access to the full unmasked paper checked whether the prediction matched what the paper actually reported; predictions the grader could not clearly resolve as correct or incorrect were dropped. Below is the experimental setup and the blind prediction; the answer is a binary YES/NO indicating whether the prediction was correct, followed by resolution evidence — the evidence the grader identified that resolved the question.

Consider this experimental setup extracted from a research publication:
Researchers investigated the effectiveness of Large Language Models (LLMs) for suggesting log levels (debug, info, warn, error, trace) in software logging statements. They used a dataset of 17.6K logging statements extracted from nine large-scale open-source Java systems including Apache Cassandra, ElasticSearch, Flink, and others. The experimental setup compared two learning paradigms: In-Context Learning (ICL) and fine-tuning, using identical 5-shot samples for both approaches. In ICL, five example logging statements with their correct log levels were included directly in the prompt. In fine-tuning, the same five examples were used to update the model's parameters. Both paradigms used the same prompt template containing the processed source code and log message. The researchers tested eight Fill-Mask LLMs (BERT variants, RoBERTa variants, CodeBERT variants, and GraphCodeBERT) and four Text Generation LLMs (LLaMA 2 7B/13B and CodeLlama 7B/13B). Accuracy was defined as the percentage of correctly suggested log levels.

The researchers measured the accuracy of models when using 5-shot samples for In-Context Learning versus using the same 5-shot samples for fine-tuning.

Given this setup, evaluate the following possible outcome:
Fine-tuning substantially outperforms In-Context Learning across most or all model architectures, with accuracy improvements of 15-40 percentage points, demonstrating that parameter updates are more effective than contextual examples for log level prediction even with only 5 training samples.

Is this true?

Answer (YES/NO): NO